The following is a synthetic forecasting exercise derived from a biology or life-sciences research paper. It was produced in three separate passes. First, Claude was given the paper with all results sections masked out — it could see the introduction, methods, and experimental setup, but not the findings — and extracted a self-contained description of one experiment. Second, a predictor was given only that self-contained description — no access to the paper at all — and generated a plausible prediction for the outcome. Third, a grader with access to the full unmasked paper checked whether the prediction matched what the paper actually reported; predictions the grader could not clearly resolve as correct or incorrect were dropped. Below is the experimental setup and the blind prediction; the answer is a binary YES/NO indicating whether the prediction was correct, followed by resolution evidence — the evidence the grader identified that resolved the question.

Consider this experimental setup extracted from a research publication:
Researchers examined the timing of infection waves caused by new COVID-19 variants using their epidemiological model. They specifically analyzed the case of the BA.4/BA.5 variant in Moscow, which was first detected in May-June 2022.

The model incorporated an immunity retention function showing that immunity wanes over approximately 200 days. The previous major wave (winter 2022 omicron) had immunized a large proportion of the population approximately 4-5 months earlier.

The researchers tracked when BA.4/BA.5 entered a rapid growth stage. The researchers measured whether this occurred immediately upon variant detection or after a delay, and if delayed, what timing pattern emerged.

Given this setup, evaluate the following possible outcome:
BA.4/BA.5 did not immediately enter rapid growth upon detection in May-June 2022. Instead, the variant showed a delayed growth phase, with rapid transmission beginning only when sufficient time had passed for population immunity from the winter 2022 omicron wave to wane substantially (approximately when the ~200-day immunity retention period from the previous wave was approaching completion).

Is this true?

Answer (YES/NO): YES